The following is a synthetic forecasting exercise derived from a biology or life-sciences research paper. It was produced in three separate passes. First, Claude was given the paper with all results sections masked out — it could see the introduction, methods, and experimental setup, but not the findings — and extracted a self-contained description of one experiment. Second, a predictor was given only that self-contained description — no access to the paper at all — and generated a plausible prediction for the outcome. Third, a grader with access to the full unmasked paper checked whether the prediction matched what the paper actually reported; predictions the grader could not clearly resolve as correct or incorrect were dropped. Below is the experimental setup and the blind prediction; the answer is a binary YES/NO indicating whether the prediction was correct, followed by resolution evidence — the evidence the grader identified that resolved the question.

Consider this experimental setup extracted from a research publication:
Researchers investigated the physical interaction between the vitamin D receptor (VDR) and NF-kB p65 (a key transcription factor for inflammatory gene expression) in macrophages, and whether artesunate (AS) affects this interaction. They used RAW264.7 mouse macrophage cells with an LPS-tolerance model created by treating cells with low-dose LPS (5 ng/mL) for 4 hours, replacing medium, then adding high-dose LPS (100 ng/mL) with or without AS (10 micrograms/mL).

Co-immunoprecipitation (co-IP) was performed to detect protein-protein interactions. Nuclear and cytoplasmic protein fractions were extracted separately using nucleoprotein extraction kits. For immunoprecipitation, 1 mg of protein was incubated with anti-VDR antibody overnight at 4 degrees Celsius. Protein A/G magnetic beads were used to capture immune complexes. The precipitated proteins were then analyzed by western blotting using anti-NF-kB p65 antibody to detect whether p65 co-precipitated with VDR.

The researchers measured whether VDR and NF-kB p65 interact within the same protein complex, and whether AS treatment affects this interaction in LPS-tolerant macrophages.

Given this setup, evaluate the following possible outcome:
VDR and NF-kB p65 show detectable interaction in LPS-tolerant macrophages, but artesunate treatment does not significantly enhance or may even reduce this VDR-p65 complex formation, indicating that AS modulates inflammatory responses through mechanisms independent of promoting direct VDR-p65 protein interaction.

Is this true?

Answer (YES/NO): NO